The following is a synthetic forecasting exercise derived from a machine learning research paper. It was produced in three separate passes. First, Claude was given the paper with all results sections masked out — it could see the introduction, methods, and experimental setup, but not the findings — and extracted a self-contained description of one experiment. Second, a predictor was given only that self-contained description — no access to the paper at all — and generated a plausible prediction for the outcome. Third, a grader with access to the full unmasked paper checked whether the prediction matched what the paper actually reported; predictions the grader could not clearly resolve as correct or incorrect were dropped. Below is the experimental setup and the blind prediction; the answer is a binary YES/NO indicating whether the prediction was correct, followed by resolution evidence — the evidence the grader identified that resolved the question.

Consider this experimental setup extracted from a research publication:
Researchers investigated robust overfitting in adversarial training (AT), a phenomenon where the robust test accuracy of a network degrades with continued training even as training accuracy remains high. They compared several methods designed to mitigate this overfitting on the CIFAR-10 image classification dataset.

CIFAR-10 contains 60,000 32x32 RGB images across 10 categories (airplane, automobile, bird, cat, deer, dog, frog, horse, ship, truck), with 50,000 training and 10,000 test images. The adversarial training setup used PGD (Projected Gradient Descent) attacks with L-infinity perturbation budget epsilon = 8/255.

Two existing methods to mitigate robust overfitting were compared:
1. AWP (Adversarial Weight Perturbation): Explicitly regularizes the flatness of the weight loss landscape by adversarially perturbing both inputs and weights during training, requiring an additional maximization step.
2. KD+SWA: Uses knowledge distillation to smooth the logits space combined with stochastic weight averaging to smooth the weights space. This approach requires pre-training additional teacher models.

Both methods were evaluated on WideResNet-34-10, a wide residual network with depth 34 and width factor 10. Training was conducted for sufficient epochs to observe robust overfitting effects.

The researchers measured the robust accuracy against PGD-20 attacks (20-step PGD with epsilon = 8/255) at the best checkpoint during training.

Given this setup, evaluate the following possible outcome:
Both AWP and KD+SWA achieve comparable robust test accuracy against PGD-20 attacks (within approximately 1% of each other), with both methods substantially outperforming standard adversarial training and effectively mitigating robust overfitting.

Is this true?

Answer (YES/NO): NO